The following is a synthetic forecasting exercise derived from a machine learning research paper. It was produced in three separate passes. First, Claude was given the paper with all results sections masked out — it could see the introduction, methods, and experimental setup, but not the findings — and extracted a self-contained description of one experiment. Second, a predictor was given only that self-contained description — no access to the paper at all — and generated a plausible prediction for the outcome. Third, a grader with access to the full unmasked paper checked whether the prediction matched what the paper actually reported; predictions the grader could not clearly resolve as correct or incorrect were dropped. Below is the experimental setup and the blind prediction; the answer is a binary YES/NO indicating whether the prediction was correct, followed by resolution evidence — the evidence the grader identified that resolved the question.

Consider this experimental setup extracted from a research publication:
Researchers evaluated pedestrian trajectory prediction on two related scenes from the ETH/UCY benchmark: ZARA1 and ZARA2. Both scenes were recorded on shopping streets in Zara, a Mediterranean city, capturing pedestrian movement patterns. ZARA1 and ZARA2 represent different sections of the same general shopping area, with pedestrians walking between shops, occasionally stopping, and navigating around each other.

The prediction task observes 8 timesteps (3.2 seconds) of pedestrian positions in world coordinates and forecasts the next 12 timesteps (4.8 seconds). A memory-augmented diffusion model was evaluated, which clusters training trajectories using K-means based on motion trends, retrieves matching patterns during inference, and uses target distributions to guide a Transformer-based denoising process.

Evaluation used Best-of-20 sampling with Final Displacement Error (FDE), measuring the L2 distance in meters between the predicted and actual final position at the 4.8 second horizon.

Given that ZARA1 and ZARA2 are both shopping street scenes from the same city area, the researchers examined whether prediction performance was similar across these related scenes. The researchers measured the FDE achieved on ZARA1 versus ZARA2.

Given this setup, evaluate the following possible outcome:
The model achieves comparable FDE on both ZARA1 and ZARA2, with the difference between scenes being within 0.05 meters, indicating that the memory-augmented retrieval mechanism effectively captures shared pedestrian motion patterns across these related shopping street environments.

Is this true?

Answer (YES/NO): NO